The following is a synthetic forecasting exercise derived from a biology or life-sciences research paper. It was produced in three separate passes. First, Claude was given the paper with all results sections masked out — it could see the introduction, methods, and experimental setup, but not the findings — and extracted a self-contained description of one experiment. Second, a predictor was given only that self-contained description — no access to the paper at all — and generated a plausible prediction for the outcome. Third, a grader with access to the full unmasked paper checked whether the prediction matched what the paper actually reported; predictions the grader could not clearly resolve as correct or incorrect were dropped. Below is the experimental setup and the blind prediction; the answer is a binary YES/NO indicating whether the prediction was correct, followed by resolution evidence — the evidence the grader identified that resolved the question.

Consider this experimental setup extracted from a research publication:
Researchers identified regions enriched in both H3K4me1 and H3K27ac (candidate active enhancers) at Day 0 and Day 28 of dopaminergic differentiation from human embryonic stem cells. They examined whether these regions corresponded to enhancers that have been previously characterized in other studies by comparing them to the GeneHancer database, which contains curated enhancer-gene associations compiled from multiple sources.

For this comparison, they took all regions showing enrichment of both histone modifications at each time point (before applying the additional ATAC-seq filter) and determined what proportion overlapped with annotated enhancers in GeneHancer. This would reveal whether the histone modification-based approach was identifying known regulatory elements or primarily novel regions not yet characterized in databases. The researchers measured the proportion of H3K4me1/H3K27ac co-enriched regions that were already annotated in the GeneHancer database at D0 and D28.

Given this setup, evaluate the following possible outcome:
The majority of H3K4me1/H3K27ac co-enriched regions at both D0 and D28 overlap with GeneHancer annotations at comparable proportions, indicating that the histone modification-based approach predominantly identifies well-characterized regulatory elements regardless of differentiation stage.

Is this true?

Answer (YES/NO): NO